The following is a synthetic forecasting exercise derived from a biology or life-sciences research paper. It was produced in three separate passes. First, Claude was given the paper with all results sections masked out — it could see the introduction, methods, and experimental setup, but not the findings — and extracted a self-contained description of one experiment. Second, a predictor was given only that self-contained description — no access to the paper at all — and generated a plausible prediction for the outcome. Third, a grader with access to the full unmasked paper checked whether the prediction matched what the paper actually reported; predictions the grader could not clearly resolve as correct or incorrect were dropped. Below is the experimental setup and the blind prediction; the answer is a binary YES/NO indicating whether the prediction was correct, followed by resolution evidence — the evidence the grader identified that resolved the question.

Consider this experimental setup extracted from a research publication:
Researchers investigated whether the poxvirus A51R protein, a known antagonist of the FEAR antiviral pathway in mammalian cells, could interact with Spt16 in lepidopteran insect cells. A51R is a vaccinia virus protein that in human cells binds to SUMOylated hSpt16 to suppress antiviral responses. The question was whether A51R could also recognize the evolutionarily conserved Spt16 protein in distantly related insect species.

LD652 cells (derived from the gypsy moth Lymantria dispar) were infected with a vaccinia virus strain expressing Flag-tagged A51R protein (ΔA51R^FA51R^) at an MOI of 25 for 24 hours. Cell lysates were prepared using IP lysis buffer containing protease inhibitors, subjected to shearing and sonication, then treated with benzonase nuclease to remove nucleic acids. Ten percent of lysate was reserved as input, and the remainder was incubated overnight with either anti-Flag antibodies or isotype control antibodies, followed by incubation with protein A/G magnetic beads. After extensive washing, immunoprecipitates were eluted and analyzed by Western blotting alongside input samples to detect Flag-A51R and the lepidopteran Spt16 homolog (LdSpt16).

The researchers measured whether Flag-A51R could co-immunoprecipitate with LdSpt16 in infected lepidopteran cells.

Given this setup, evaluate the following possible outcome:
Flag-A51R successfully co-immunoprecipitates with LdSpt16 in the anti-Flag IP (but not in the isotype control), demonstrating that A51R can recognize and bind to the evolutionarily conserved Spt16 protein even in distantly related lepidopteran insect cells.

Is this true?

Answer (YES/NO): YES